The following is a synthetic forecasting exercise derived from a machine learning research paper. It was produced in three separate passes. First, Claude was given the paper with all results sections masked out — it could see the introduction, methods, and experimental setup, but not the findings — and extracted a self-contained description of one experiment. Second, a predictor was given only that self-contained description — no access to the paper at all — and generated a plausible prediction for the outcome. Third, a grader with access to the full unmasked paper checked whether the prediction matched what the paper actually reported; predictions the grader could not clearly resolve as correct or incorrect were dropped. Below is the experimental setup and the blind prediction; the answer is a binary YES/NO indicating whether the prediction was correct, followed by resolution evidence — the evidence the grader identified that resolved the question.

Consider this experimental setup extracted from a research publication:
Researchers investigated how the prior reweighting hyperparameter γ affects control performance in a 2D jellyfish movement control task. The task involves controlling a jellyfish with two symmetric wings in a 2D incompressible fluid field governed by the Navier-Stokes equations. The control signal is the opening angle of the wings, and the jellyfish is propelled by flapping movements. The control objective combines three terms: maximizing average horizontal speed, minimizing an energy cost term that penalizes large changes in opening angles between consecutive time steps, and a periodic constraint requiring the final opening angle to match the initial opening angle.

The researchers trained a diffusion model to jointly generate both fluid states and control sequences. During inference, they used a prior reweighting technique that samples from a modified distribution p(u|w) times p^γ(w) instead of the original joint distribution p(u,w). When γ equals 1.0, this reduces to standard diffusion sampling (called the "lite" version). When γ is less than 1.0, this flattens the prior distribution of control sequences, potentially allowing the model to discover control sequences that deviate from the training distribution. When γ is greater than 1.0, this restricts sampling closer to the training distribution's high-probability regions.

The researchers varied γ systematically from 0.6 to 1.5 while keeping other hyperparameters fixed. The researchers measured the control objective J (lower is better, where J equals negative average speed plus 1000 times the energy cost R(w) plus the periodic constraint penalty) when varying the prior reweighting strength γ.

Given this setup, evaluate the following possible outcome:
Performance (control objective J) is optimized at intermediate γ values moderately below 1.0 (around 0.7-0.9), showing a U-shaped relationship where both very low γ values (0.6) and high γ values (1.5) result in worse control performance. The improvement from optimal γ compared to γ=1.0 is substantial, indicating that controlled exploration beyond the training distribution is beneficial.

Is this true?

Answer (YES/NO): NO